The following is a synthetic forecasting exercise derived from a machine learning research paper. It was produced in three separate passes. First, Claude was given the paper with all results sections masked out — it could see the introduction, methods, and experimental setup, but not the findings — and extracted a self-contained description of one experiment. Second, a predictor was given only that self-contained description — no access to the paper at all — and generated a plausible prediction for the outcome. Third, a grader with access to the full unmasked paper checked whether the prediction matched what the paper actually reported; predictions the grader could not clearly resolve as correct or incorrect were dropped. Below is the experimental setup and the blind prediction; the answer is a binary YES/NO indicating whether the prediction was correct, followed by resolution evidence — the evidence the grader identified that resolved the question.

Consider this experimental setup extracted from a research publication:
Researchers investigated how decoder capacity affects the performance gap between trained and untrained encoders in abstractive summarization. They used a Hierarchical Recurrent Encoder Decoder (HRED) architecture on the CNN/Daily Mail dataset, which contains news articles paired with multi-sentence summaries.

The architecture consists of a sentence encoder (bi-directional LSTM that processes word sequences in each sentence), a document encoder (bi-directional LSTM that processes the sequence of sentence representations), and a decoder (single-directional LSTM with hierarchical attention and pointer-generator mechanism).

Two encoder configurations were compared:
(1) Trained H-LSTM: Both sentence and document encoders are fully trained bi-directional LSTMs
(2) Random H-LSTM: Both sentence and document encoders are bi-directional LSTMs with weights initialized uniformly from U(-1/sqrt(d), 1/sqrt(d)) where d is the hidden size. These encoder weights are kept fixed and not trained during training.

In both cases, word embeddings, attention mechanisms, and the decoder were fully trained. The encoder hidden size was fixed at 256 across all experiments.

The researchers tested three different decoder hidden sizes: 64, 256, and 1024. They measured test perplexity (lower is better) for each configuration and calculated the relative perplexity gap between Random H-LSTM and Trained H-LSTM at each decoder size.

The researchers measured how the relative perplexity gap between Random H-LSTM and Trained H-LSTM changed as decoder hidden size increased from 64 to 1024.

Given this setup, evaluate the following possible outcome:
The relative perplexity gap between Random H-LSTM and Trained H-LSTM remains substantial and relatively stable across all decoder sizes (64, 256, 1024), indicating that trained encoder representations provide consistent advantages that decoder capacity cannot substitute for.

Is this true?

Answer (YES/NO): NO